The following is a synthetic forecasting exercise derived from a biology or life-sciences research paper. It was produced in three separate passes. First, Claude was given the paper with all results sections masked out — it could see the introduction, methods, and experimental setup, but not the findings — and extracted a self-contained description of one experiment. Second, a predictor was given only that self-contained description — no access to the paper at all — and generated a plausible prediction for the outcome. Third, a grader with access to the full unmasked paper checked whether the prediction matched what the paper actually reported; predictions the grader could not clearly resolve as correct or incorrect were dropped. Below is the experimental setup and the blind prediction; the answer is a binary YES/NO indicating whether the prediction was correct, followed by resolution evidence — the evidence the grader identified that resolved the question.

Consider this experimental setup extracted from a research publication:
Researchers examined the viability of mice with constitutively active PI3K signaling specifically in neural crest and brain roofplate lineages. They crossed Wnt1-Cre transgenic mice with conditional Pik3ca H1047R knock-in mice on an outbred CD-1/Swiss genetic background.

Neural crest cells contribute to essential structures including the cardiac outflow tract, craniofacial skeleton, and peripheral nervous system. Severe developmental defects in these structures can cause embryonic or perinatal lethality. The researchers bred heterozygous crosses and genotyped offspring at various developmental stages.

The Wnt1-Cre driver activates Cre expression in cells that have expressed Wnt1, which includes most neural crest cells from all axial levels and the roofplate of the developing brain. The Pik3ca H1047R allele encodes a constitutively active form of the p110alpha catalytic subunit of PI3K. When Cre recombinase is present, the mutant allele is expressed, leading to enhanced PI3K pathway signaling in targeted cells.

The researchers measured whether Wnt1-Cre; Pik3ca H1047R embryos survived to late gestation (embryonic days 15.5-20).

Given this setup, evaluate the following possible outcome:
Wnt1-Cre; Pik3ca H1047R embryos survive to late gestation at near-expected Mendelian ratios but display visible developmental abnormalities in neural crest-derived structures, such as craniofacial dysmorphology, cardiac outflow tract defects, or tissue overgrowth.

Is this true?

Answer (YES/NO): YES